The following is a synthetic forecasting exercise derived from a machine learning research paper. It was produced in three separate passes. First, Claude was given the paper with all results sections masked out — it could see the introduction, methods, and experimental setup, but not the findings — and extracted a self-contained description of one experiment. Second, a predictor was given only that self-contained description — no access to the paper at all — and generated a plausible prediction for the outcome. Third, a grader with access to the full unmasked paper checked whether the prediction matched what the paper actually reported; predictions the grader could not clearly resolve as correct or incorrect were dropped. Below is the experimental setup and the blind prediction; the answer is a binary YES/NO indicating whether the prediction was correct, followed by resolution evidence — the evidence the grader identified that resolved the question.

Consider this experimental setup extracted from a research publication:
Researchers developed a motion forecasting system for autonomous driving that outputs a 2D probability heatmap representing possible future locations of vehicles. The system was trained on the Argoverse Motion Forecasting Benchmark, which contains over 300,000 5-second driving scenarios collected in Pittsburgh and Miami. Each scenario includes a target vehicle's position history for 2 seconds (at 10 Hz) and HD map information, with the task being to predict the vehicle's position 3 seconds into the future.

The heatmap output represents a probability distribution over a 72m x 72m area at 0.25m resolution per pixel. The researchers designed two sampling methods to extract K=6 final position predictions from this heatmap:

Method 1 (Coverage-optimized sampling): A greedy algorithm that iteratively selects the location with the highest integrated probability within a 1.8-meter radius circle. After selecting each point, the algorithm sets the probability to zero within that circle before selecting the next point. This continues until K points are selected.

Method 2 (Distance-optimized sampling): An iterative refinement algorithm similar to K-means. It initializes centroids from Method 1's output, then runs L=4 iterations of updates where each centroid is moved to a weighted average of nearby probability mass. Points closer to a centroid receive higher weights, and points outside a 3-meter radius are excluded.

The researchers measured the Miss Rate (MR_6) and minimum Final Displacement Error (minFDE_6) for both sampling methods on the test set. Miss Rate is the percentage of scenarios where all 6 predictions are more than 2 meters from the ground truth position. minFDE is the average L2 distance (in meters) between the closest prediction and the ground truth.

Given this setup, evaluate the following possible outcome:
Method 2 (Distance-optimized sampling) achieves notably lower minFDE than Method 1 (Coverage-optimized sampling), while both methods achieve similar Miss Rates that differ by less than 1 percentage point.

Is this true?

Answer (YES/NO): NO